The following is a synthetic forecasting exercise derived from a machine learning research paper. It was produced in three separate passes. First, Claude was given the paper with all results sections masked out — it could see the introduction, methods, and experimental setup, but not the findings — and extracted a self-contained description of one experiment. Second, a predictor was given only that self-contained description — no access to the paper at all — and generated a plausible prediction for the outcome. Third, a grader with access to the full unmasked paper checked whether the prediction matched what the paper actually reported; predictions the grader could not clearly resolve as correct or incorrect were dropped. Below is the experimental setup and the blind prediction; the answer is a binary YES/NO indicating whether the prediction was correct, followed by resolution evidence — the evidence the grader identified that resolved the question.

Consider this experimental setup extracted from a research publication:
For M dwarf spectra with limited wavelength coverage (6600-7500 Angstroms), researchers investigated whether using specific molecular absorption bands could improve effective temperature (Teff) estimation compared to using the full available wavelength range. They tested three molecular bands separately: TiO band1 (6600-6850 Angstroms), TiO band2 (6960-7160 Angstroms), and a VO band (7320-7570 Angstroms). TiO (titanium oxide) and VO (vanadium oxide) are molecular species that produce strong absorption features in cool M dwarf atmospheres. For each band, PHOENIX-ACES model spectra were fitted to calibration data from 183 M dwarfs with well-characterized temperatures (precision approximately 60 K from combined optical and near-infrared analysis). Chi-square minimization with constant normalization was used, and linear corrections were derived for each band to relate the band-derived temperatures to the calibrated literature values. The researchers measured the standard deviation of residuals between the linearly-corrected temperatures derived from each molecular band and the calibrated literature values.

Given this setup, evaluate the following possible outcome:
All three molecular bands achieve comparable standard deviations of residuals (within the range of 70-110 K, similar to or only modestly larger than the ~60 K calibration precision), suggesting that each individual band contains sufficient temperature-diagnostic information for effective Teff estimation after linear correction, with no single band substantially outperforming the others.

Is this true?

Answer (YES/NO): NO